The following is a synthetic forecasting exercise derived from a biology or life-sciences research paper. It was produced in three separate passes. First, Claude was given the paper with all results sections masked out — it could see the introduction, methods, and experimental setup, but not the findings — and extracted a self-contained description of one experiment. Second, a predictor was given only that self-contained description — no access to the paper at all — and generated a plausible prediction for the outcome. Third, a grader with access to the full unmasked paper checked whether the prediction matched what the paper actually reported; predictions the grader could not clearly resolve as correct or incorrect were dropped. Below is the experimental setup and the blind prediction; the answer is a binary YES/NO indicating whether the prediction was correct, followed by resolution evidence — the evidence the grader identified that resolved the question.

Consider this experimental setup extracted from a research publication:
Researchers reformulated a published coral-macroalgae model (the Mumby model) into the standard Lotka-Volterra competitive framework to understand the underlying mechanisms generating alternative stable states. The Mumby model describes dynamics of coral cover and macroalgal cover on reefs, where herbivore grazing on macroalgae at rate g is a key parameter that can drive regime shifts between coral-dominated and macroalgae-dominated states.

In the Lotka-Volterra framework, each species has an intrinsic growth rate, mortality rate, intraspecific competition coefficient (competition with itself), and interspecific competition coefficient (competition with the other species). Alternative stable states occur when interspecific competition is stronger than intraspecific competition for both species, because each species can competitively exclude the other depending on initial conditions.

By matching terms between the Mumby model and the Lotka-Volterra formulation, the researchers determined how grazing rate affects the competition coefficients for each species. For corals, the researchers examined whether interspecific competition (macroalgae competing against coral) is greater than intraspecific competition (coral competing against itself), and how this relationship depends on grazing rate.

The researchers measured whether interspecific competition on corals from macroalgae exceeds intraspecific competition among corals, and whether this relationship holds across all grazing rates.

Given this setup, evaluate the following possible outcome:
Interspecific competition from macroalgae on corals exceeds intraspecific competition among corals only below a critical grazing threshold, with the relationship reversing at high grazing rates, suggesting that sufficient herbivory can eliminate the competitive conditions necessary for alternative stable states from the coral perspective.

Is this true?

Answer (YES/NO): NO